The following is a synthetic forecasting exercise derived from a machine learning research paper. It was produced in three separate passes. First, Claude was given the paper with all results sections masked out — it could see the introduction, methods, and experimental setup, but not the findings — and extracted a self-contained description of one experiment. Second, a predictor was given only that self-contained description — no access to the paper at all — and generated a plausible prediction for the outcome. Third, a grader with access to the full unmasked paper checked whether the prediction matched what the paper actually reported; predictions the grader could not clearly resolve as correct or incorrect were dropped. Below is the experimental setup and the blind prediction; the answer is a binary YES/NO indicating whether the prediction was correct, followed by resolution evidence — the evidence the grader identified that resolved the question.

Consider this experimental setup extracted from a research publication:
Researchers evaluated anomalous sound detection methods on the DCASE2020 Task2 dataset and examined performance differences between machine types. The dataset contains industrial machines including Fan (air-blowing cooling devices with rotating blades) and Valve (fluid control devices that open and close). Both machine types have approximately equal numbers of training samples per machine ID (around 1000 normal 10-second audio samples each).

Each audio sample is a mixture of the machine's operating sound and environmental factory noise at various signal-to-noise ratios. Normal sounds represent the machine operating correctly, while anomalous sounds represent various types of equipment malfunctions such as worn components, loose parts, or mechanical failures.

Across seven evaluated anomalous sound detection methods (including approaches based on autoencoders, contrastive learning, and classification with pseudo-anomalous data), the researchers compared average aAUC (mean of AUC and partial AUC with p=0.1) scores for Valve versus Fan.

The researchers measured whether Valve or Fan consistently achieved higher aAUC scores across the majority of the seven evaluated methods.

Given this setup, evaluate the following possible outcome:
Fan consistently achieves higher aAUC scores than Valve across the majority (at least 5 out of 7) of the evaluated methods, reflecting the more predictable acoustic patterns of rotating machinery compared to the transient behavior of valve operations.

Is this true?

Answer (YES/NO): NO